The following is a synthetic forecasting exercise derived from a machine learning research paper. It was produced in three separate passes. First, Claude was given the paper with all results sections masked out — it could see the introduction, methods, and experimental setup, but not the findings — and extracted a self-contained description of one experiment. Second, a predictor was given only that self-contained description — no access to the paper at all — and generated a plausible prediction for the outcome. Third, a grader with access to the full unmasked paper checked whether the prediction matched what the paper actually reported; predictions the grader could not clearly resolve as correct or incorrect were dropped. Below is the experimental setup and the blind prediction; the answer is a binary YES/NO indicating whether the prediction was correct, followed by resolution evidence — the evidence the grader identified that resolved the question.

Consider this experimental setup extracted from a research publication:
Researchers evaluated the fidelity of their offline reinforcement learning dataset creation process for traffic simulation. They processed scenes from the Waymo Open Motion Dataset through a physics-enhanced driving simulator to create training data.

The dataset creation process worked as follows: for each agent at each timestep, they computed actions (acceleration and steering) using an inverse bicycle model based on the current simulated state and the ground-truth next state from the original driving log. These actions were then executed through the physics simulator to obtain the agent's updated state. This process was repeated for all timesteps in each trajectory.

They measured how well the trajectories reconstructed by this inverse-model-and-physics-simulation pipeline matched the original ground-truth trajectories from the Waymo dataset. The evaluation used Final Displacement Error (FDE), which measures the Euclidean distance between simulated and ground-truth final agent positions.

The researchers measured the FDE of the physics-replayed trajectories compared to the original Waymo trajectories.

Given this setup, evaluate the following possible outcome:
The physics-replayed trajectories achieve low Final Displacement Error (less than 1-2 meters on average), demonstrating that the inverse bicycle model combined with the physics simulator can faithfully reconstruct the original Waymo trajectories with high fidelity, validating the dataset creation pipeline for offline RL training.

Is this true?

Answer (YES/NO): YES